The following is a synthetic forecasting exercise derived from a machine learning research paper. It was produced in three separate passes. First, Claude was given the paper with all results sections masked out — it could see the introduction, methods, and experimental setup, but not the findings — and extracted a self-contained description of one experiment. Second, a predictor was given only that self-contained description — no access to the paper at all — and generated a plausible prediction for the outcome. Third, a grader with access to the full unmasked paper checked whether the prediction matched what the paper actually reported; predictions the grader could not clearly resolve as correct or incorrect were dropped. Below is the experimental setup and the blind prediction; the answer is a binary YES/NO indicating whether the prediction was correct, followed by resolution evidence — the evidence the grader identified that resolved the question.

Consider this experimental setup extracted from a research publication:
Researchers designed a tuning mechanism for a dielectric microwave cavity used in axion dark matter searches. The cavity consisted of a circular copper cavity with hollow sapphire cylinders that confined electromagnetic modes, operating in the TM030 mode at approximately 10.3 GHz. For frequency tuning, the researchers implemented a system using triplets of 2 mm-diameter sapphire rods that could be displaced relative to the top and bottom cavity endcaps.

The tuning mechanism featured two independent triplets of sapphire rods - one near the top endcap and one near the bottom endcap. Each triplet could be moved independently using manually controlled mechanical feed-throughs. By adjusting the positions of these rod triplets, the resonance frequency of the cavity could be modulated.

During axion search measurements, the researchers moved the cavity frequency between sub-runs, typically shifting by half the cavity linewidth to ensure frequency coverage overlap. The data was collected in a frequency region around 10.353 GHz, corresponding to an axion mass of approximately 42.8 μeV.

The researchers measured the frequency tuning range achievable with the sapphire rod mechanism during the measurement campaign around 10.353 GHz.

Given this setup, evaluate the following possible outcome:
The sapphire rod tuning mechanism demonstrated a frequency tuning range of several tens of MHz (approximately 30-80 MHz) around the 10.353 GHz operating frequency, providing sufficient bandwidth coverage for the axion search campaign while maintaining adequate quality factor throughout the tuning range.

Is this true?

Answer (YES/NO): NO